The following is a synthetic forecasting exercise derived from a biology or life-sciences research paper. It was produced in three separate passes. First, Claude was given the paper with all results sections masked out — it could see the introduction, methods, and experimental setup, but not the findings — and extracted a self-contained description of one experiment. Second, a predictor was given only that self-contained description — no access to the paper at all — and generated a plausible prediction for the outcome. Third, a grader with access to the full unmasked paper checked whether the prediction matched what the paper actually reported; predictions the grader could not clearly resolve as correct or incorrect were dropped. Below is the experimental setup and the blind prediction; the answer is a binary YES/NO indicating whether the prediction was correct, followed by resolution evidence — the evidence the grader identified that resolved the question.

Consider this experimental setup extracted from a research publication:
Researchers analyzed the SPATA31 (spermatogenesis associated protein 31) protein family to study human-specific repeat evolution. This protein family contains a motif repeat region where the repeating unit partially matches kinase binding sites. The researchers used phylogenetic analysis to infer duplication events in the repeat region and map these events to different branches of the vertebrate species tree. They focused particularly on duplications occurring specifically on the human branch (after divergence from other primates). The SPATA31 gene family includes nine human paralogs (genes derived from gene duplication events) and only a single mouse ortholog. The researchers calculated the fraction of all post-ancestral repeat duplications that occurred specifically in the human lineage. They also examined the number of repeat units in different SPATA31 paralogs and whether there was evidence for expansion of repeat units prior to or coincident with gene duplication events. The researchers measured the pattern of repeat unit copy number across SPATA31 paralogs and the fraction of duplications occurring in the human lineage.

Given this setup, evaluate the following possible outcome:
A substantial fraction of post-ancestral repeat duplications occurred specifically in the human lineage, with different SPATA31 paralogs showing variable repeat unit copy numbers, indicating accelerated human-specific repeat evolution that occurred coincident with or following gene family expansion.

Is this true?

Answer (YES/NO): NO